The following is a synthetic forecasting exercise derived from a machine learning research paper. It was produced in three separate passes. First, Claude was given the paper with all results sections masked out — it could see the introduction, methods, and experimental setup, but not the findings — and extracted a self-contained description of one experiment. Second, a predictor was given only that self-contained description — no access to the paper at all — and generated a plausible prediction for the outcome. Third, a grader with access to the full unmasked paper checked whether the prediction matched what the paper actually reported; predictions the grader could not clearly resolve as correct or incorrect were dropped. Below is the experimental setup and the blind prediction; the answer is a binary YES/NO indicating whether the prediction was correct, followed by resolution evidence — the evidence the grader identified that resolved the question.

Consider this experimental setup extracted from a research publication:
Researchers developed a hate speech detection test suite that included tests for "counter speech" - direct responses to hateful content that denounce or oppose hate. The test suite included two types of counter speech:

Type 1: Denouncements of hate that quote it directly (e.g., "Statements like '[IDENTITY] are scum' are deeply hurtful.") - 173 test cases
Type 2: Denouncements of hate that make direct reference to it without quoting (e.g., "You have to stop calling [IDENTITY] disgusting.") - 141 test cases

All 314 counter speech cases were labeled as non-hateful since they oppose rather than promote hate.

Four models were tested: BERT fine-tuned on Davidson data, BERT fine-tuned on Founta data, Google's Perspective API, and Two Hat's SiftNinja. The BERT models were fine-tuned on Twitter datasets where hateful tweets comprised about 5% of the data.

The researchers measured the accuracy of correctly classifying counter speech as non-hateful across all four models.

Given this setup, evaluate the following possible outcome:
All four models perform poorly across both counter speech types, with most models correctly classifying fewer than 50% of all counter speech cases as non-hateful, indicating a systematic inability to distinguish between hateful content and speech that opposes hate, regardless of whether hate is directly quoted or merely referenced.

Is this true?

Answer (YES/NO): NO